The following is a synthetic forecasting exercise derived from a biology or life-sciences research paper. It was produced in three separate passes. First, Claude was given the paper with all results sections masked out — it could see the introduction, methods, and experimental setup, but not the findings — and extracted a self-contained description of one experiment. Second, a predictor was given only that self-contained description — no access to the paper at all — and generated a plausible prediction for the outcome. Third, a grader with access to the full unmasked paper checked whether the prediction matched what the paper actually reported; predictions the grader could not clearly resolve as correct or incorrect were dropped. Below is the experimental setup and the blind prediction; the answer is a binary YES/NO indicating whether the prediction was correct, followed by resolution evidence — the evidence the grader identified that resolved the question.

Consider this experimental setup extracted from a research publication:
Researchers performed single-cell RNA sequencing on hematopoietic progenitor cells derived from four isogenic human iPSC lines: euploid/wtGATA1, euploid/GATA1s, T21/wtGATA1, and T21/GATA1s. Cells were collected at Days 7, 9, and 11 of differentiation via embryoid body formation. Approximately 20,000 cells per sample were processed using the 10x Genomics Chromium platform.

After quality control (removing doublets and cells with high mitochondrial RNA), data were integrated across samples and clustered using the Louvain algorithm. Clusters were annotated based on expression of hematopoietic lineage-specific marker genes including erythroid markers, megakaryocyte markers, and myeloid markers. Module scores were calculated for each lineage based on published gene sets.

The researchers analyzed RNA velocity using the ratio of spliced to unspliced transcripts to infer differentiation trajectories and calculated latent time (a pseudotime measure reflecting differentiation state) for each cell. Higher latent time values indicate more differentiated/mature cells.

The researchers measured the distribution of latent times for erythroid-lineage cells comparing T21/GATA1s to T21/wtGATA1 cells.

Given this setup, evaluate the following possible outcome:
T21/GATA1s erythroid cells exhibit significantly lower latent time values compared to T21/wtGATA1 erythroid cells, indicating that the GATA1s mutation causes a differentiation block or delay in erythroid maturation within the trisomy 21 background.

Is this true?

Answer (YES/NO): YES